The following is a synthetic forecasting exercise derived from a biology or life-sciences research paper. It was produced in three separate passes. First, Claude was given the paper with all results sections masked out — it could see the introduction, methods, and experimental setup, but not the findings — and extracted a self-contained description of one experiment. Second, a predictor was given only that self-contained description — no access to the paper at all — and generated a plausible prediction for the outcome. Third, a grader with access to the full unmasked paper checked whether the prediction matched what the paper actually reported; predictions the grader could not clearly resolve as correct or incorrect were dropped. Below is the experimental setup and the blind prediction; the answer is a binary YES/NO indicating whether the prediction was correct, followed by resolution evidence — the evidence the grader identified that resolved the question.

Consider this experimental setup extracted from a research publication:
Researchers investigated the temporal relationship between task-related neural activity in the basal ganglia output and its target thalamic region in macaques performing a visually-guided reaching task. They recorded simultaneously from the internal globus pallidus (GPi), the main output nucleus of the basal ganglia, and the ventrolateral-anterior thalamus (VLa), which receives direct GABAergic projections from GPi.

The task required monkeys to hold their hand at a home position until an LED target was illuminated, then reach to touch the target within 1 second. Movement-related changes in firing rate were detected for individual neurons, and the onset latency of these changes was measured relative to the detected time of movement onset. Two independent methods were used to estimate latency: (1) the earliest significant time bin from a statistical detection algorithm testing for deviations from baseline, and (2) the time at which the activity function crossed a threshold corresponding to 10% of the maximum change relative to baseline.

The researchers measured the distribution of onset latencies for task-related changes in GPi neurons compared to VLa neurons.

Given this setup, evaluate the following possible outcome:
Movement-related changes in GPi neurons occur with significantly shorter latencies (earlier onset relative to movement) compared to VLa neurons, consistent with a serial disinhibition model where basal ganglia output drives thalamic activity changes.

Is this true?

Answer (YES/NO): NO